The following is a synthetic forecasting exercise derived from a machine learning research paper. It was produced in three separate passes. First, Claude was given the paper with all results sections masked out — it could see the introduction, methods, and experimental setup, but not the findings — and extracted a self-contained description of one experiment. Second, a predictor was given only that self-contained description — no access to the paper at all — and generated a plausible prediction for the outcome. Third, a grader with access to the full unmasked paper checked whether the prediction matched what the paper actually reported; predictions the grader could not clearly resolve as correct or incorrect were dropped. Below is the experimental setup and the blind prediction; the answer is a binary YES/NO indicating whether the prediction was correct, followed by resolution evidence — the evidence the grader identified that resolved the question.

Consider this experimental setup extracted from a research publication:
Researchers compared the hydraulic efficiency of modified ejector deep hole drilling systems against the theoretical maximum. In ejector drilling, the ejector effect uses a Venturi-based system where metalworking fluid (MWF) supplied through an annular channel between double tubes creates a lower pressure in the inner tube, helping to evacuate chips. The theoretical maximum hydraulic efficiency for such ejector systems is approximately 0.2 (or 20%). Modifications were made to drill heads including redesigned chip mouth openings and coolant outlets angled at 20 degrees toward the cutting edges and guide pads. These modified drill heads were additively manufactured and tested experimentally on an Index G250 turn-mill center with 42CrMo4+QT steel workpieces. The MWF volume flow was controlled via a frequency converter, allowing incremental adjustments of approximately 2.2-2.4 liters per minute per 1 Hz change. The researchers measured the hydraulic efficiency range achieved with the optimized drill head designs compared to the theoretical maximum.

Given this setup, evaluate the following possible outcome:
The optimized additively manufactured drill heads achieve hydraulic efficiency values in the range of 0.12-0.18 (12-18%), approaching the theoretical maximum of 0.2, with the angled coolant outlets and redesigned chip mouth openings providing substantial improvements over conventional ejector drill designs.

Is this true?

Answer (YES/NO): NO